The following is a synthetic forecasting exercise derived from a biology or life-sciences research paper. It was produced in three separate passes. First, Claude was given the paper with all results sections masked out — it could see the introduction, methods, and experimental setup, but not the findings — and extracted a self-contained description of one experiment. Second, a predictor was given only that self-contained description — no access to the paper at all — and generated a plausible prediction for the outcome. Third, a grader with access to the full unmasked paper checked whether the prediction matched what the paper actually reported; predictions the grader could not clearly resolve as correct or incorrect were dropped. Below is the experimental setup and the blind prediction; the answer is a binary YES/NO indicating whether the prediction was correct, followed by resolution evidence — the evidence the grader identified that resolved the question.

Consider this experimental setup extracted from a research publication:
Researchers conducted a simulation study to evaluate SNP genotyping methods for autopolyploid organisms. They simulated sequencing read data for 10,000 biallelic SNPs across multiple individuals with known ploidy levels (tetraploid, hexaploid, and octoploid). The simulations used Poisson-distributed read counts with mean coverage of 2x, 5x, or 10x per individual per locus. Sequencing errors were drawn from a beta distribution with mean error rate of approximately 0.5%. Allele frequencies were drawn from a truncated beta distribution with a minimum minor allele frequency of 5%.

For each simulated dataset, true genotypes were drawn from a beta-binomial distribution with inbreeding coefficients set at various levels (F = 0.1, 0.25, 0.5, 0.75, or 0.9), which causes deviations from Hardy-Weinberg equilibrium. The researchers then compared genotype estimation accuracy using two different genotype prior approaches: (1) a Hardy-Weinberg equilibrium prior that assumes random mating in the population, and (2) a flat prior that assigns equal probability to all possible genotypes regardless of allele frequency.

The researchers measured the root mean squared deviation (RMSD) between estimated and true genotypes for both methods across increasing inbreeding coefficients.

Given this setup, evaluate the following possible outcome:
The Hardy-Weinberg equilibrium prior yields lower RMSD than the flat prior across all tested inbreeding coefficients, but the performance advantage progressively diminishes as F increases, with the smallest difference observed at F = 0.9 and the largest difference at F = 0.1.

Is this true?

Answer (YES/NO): NO